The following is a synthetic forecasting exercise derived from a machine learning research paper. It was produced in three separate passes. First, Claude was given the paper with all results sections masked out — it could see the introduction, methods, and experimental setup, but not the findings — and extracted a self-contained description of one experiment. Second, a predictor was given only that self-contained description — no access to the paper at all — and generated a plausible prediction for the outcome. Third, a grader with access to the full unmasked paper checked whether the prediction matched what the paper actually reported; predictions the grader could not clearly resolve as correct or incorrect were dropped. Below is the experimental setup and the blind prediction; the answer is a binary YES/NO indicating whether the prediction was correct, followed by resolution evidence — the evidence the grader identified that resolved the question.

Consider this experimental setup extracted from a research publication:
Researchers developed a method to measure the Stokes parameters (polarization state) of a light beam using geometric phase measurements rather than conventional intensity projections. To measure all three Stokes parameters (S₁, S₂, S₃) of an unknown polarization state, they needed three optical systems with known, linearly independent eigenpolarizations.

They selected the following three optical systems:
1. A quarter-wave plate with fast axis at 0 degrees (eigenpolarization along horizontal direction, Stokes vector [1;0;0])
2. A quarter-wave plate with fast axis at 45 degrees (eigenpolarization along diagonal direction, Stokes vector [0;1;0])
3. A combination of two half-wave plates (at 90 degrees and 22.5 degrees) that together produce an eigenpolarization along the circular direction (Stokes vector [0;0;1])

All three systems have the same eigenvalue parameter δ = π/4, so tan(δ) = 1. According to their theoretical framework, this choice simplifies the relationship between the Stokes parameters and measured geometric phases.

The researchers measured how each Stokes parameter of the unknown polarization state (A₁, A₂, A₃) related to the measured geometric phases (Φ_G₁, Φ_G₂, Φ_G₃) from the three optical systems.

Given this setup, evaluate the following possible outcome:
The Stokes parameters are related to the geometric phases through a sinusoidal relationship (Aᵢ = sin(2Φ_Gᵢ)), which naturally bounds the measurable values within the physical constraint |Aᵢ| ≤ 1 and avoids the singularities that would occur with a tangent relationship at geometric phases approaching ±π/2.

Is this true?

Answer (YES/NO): NO